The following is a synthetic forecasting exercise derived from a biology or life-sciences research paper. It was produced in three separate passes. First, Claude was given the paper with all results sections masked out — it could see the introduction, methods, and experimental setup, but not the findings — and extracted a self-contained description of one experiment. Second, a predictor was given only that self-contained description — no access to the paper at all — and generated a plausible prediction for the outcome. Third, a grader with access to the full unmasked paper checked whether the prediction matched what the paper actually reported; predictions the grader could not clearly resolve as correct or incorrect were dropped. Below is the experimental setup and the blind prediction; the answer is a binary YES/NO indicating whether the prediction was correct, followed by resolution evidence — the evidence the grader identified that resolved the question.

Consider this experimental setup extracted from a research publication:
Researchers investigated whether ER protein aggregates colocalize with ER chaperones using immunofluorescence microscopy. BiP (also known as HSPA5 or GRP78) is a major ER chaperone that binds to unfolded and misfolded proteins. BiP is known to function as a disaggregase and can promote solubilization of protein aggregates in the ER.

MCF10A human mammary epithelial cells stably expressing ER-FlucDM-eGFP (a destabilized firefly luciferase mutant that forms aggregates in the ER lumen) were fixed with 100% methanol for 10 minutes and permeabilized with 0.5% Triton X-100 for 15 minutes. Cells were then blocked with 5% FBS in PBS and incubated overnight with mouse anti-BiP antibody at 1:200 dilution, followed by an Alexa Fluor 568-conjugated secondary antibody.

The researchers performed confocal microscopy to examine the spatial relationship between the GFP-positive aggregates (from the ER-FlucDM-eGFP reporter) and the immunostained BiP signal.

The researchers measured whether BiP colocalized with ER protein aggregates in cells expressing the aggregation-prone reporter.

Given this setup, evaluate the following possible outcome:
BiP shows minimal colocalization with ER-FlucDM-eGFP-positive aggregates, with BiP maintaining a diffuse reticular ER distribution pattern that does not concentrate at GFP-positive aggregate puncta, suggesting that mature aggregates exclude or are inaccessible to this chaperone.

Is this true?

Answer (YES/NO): NO